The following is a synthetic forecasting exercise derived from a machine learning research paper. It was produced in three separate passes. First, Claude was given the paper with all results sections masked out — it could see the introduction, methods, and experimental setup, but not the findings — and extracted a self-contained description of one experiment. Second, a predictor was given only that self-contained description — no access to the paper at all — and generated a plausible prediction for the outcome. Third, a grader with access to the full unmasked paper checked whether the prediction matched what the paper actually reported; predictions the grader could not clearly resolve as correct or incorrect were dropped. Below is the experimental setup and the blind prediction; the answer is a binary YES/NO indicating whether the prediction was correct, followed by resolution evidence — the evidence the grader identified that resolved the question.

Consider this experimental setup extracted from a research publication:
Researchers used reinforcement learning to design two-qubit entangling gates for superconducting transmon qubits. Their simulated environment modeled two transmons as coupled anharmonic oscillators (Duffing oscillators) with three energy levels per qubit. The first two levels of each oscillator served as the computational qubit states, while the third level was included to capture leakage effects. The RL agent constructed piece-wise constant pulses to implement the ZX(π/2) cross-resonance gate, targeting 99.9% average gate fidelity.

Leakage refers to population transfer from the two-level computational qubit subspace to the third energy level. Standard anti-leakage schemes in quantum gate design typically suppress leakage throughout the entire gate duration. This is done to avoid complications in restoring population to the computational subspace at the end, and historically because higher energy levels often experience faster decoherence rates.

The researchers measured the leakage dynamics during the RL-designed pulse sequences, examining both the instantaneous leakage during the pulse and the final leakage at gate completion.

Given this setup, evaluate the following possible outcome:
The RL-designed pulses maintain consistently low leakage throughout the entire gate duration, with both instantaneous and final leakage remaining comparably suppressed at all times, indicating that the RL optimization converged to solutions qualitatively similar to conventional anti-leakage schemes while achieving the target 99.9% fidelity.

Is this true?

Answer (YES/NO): NO